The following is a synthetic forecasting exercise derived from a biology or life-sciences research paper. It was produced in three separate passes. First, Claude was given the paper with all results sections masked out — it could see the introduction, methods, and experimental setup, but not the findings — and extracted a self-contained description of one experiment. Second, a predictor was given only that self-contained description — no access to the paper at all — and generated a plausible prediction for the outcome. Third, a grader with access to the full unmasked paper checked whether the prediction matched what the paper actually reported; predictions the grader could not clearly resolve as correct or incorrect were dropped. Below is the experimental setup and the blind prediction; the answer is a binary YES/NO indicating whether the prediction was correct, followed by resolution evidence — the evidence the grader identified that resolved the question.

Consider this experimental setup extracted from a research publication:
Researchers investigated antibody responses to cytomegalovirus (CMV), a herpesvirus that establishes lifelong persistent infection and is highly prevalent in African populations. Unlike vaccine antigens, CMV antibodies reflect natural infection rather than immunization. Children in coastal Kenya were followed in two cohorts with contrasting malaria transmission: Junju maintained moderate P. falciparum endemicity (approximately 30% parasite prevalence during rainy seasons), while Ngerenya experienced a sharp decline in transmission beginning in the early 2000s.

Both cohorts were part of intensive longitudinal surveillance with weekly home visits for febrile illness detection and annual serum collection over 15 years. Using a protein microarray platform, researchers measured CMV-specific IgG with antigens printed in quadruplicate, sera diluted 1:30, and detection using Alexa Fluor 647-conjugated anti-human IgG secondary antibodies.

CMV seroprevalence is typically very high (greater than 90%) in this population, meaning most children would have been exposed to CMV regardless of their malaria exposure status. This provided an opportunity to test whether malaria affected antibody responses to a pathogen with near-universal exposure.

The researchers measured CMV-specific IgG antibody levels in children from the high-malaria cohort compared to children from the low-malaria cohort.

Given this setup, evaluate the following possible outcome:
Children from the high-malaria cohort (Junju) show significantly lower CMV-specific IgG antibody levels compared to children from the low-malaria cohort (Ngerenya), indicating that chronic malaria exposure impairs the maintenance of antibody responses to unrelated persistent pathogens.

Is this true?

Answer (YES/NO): YES